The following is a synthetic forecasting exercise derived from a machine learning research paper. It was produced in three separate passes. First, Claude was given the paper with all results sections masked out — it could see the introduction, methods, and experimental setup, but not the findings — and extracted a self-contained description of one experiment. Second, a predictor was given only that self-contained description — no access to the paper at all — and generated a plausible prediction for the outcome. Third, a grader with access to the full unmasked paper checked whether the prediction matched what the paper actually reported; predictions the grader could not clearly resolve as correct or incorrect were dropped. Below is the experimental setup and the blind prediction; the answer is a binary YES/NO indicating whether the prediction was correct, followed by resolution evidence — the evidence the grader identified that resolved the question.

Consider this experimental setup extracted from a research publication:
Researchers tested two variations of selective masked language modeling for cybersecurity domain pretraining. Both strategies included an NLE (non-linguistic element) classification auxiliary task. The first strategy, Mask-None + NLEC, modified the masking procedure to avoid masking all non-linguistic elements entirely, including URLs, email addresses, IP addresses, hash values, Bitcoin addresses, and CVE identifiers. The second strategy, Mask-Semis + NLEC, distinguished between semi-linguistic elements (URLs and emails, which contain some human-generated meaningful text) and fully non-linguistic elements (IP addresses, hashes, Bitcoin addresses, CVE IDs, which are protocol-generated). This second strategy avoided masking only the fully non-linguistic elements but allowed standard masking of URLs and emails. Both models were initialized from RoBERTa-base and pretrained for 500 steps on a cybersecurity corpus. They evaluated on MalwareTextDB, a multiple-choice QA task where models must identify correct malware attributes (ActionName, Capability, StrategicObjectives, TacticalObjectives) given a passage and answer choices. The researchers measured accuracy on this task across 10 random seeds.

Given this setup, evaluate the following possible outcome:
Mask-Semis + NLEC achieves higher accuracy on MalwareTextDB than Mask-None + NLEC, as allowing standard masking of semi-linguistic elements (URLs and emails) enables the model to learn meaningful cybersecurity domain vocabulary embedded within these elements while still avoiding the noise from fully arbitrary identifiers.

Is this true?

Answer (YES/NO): YES